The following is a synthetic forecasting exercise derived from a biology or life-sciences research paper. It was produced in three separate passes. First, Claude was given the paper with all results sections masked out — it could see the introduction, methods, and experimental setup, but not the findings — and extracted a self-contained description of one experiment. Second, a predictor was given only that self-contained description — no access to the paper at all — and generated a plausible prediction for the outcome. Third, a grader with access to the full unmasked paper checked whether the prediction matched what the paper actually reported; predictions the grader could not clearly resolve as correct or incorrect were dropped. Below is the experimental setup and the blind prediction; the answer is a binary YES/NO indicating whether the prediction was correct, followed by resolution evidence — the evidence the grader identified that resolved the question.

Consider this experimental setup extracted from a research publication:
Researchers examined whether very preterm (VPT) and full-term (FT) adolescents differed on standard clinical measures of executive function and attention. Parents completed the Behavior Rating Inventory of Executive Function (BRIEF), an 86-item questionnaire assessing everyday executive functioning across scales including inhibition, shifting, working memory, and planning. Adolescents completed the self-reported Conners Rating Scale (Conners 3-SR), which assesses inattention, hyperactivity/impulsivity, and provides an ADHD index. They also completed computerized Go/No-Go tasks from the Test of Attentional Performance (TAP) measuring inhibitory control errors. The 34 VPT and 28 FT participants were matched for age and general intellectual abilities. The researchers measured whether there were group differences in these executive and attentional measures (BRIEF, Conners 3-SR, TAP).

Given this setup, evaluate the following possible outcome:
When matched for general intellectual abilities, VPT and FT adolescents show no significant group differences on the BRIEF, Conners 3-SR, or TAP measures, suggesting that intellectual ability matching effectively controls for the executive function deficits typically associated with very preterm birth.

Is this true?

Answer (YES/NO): YES